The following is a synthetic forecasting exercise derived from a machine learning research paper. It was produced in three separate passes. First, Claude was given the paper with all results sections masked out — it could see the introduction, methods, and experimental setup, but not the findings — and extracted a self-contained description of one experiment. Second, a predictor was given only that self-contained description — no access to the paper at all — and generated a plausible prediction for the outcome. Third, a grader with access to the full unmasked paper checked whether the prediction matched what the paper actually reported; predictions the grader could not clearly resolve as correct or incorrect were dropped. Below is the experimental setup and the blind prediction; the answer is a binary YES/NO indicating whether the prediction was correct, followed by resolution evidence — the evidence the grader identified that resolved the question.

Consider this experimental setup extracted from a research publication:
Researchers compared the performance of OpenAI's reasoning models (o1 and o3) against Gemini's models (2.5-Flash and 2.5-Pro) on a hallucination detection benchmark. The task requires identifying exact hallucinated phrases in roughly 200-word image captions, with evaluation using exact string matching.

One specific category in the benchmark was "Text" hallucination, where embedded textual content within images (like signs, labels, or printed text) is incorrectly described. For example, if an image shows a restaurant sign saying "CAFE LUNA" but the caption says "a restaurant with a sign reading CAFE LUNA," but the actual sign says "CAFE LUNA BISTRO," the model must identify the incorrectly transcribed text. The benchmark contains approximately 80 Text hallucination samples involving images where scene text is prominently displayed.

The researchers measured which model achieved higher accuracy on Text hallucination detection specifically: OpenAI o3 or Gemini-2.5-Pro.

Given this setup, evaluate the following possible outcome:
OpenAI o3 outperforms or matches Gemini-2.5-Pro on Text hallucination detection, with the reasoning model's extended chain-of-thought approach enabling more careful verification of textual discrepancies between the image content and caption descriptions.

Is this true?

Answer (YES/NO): YES